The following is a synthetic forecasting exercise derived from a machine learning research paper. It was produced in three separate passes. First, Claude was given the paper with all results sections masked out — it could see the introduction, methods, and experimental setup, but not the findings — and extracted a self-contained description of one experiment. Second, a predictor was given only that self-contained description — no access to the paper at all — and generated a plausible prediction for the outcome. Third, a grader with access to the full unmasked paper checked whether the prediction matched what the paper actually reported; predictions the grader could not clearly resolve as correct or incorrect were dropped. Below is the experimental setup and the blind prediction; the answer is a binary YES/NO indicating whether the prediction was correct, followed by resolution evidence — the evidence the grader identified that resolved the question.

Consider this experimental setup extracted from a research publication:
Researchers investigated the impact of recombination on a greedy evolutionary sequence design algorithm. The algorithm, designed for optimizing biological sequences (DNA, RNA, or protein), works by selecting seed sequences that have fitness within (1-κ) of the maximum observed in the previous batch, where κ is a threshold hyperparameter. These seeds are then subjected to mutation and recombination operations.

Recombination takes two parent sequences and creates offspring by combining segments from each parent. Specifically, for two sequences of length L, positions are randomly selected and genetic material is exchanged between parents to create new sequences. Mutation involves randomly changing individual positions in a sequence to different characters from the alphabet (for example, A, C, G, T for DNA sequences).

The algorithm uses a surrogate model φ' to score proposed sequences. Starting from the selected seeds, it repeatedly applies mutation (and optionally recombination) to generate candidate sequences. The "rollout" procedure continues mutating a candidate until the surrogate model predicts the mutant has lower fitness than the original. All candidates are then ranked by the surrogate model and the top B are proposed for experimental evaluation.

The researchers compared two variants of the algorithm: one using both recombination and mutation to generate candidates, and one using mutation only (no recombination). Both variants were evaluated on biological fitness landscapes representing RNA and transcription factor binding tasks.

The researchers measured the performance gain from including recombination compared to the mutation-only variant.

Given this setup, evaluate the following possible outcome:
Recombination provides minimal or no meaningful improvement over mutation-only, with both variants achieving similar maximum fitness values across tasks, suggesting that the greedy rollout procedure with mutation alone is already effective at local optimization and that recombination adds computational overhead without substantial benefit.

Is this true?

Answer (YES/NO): YES